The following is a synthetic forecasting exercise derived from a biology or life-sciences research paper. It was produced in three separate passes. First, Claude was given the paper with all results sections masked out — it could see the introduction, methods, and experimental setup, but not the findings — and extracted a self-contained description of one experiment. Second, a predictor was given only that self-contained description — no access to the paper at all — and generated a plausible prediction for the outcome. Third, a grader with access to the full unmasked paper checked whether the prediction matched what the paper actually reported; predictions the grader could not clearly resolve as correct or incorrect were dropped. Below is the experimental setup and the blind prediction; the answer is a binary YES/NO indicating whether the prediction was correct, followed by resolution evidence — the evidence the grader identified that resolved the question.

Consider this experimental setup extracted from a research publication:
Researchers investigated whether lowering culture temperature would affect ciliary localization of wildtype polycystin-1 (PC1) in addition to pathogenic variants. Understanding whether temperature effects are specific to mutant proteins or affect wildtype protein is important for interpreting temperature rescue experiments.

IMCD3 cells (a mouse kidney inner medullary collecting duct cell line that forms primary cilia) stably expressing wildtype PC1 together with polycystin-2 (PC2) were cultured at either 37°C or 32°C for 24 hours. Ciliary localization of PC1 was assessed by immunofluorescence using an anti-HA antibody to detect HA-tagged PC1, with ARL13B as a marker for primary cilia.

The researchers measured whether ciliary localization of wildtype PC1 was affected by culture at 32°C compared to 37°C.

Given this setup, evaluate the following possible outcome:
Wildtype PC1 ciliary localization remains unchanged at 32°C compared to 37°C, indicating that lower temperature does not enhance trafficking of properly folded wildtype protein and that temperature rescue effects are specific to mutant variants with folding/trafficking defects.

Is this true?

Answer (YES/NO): YES